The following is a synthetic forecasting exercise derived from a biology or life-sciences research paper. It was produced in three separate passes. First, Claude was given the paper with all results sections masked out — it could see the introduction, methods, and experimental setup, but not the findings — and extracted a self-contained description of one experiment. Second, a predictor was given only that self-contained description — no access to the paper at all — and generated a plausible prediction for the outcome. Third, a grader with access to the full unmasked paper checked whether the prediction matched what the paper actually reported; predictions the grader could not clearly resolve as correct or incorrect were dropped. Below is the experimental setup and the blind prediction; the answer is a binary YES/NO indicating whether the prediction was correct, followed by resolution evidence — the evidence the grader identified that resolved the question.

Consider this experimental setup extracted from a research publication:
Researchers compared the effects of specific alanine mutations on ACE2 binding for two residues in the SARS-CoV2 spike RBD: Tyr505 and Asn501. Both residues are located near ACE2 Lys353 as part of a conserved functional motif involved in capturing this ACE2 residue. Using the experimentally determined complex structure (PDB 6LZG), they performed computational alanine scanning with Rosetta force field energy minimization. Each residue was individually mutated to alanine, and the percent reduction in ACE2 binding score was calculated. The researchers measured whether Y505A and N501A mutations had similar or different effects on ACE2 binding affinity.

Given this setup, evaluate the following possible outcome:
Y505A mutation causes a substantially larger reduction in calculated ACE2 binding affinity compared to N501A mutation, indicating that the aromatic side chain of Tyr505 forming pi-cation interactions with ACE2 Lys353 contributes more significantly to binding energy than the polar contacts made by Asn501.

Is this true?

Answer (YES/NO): NO